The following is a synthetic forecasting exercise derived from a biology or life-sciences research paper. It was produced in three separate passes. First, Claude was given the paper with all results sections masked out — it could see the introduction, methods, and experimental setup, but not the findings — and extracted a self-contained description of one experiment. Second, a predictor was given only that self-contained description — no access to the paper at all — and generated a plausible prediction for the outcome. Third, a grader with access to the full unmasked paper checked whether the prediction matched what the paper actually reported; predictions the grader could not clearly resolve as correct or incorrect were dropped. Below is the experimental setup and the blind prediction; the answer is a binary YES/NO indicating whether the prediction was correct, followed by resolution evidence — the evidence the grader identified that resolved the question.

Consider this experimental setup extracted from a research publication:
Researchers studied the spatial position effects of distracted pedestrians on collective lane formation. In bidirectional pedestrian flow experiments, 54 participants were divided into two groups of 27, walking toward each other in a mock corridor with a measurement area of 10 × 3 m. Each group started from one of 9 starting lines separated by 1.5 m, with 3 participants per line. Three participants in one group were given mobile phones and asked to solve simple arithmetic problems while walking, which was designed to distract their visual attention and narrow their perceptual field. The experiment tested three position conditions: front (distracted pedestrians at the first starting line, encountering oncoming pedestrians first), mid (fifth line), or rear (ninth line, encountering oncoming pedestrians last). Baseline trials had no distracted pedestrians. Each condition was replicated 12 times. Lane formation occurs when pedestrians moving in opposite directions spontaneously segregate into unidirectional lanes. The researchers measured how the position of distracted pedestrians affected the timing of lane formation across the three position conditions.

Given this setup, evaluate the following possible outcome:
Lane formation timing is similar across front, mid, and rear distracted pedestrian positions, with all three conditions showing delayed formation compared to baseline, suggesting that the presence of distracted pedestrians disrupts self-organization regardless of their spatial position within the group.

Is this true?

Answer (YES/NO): NO